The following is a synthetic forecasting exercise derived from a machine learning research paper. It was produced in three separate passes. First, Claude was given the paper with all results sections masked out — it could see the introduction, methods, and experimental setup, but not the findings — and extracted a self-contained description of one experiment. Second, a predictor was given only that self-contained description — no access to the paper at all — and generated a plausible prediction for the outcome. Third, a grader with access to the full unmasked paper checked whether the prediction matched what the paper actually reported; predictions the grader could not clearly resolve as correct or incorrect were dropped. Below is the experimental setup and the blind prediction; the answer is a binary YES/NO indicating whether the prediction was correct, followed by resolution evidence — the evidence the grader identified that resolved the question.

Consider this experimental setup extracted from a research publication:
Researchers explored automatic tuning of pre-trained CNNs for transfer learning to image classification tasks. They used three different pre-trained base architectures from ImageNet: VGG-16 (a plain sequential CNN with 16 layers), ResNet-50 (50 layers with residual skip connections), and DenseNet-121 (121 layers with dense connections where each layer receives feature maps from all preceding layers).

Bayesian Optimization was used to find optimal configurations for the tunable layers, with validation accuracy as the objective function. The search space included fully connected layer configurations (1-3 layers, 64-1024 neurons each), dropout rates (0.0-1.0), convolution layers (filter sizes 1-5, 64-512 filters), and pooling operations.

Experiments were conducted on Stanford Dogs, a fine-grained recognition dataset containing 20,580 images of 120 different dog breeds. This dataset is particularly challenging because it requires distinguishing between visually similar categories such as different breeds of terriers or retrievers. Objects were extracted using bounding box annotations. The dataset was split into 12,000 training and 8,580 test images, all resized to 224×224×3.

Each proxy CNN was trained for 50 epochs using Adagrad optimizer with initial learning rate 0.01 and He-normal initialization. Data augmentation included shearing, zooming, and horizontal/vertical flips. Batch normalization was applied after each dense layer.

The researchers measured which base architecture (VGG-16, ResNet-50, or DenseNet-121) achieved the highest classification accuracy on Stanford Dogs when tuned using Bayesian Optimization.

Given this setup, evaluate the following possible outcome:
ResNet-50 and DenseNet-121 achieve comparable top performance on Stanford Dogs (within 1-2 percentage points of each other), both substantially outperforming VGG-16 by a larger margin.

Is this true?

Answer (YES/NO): NO